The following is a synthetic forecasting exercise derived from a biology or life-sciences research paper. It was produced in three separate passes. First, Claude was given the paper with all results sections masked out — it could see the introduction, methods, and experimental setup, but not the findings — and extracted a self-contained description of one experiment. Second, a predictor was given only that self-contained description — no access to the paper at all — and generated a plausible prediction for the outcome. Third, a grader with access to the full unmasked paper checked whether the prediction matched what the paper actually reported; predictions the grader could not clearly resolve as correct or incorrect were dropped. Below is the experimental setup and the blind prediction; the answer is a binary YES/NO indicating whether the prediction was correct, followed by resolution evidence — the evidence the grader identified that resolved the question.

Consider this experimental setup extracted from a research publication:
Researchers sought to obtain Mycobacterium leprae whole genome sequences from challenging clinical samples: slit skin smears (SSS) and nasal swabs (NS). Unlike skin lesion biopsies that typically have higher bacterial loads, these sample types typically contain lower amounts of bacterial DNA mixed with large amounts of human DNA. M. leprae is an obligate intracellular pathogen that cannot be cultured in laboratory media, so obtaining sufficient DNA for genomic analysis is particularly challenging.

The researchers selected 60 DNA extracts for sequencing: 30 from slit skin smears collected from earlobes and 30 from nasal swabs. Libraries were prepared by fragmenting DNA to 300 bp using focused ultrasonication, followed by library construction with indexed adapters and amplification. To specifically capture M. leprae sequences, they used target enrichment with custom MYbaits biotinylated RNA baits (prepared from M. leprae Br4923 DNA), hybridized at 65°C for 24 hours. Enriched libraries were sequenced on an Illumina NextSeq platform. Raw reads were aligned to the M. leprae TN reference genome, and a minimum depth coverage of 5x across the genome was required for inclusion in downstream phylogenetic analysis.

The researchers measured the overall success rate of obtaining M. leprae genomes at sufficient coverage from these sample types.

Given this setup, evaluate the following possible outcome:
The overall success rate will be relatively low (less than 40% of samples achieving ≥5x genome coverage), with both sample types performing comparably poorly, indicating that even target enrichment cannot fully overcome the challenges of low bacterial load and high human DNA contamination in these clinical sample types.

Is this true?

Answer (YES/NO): NO